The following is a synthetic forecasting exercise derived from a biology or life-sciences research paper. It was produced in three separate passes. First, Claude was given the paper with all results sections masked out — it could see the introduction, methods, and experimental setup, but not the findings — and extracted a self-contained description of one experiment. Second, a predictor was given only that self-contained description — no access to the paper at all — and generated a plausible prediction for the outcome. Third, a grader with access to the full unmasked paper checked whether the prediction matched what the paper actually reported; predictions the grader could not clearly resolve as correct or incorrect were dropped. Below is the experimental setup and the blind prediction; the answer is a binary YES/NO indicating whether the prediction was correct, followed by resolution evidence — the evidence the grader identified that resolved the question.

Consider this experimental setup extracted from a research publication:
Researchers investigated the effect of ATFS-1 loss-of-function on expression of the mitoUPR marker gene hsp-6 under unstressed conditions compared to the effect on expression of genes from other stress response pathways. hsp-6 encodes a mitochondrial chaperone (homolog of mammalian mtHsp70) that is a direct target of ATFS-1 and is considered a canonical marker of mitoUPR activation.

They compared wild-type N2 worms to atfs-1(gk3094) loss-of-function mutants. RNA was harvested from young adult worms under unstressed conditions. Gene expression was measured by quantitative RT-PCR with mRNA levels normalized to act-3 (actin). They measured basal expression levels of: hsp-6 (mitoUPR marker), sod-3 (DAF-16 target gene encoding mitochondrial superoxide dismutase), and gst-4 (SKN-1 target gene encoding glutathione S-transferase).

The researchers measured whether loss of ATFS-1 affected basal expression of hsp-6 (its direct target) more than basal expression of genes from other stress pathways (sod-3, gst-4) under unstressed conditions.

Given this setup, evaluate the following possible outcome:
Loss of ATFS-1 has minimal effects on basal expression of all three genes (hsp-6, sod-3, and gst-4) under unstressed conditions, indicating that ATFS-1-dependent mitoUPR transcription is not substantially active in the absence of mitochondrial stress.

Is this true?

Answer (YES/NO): YES